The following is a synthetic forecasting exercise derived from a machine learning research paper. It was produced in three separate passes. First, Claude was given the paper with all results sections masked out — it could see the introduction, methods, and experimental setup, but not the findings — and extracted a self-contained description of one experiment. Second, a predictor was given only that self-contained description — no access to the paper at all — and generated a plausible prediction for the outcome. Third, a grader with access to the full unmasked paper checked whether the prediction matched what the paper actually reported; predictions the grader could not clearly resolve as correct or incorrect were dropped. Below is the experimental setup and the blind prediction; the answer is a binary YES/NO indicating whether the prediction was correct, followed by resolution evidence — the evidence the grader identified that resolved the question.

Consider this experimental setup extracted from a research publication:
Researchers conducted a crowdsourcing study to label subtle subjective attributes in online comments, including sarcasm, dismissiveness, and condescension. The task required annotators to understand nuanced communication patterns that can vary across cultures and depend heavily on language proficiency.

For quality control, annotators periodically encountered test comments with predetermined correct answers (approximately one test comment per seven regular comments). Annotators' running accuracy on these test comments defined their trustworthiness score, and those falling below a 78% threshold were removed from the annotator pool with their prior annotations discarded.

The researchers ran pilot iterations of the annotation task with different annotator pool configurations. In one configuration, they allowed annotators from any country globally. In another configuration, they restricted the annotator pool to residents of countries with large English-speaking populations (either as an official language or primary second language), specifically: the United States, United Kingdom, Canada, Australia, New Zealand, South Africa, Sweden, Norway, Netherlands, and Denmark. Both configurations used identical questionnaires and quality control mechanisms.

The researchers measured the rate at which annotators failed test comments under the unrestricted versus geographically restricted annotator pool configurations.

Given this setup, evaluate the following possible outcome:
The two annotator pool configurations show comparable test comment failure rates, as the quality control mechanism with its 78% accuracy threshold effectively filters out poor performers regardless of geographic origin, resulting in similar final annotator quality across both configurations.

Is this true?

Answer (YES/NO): NO